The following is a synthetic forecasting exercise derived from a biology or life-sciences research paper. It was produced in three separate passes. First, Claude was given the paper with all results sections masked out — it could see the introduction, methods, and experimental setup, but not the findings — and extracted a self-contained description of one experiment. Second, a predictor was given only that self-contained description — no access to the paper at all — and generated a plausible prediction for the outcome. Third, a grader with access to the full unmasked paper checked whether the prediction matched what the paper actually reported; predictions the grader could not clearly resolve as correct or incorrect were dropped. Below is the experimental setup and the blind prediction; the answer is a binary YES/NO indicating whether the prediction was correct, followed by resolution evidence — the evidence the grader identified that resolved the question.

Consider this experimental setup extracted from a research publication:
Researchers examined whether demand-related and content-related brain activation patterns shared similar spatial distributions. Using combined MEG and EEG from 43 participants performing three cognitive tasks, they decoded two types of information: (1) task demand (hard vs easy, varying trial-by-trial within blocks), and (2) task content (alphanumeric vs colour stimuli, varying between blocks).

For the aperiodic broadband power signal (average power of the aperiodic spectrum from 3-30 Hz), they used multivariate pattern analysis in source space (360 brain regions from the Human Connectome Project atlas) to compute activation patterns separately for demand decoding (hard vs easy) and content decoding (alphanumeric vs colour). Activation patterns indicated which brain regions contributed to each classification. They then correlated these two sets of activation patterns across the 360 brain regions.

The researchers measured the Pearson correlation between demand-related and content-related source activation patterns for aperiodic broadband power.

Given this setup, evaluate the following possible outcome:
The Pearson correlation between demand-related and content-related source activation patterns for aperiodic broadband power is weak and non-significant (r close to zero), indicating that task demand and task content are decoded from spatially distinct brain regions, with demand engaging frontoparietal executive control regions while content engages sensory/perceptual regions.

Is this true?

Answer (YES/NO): NO